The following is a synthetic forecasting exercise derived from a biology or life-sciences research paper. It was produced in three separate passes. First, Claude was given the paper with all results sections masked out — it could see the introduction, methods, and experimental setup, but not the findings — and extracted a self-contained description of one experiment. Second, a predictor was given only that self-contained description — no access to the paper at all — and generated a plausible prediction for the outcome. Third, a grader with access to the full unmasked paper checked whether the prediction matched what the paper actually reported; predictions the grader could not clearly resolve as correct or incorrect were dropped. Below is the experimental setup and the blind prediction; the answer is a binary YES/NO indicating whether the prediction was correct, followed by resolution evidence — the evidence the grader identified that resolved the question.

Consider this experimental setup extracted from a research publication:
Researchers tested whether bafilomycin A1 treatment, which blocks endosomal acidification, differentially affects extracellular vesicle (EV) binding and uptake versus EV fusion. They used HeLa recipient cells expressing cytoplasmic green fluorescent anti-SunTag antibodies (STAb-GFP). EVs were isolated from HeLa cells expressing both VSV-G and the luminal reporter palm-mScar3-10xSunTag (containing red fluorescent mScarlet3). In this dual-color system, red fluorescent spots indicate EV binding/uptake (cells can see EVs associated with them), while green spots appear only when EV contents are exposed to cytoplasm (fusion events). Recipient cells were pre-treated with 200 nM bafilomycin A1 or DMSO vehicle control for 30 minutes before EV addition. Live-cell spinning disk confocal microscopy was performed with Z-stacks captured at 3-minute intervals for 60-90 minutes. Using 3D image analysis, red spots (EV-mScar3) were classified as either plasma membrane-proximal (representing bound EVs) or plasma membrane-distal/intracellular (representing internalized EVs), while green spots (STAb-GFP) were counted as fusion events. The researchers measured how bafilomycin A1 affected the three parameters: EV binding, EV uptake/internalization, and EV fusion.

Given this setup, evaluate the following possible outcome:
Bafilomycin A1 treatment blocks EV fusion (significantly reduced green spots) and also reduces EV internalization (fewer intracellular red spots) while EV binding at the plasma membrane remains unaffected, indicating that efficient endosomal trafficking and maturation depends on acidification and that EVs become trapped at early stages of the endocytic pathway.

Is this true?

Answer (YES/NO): NO